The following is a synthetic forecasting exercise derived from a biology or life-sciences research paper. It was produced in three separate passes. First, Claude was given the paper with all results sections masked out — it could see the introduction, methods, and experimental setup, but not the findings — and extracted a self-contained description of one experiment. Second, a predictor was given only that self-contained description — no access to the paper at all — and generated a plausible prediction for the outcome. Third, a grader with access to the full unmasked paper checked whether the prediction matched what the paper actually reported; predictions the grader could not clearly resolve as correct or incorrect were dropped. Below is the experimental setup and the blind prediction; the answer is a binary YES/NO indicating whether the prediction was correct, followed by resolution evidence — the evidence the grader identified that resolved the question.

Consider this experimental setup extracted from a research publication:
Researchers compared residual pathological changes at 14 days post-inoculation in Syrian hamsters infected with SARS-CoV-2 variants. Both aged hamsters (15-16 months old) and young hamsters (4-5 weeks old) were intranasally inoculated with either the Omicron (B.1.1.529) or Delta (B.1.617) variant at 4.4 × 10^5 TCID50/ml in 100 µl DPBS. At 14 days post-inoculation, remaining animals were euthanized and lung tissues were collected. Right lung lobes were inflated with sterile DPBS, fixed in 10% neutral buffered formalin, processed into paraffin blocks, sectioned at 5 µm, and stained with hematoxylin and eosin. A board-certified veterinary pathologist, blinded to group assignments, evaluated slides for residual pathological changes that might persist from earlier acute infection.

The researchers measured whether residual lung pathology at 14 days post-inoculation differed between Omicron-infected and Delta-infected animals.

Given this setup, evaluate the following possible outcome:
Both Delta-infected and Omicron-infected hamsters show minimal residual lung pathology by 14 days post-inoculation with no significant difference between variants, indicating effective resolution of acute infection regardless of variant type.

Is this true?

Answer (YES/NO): NO